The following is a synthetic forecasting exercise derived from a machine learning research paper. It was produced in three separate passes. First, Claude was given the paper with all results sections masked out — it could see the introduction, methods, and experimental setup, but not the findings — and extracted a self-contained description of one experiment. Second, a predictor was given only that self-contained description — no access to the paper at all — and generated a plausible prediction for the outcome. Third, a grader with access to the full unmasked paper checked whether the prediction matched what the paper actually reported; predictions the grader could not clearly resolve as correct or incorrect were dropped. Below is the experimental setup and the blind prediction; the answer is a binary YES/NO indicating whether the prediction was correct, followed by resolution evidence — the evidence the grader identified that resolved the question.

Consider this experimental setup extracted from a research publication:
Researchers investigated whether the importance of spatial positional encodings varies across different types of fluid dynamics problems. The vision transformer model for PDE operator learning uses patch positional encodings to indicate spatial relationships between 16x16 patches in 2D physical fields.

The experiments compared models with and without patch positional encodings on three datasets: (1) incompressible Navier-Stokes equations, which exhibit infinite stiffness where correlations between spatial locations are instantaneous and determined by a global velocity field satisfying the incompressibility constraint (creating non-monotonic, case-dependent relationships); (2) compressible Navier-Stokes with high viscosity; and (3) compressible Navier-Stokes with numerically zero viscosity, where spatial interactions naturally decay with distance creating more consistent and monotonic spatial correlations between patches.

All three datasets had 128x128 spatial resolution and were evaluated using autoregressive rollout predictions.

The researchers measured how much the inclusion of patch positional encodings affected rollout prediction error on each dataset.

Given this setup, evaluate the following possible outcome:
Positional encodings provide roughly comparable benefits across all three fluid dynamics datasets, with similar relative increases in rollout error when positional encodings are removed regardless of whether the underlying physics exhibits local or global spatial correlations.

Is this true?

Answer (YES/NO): NO